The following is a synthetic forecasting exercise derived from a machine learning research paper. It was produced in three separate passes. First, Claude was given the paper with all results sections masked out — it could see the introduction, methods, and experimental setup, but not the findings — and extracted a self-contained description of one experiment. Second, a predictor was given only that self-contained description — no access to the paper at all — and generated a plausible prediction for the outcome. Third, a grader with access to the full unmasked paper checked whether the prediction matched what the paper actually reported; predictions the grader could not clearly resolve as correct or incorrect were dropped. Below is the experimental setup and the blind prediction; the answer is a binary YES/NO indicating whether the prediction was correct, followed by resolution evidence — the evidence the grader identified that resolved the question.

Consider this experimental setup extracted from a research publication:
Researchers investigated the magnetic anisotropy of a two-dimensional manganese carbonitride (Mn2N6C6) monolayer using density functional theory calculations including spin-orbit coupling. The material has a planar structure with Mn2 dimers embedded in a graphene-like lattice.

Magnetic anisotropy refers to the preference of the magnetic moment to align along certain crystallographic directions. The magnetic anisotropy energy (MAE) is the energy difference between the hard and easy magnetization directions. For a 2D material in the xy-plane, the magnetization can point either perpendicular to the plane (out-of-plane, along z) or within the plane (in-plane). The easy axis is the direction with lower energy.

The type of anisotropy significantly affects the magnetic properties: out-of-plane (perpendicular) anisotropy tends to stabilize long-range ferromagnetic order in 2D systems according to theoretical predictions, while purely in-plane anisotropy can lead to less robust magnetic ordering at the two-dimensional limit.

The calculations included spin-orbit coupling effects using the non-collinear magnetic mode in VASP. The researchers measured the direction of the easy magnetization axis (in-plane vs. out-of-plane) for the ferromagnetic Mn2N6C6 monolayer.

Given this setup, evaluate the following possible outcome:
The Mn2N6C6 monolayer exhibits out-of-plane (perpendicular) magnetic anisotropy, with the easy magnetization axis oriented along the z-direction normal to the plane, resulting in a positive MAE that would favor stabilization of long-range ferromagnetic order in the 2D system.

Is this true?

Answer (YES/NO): YES